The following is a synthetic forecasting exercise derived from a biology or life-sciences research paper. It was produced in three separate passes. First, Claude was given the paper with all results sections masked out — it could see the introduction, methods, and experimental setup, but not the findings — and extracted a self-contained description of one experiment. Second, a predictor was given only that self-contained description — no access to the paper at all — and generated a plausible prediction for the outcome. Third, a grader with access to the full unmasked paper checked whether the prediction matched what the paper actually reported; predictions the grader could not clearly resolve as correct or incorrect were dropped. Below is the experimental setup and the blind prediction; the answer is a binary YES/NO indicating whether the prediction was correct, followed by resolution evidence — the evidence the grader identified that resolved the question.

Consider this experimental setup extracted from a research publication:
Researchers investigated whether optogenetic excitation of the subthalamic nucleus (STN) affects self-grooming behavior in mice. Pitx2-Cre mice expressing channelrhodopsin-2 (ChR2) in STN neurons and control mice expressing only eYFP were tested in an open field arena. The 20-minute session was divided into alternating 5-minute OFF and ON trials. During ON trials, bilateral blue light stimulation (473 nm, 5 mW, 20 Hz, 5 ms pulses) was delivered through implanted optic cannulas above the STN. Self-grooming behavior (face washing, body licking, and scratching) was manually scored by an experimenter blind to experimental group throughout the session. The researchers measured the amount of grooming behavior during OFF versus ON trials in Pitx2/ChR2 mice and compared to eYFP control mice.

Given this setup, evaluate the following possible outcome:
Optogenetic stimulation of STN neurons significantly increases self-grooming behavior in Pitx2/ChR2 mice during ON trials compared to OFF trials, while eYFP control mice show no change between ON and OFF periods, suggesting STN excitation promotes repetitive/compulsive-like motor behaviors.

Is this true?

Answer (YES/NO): YES